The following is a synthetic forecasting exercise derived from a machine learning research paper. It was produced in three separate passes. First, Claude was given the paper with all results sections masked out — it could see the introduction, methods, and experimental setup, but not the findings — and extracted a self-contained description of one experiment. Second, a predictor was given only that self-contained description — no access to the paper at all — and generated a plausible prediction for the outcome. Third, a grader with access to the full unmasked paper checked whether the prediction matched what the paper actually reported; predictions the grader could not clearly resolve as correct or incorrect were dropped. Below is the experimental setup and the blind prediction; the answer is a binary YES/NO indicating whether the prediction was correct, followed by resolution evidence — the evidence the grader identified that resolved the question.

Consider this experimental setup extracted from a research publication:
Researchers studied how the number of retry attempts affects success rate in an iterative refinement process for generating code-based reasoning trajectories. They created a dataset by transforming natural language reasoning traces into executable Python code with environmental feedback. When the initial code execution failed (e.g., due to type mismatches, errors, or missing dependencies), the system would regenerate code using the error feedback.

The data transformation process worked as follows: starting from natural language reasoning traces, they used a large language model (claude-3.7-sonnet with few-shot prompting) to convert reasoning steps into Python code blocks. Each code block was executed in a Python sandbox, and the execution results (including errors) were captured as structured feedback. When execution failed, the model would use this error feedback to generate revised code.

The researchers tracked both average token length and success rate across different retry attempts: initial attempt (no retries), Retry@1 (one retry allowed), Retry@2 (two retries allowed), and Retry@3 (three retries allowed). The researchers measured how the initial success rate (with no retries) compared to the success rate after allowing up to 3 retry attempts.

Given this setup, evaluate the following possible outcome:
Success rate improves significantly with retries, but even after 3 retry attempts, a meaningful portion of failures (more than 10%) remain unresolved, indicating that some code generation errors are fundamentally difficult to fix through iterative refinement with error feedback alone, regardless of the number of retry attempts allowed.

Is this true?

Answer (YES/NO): NO